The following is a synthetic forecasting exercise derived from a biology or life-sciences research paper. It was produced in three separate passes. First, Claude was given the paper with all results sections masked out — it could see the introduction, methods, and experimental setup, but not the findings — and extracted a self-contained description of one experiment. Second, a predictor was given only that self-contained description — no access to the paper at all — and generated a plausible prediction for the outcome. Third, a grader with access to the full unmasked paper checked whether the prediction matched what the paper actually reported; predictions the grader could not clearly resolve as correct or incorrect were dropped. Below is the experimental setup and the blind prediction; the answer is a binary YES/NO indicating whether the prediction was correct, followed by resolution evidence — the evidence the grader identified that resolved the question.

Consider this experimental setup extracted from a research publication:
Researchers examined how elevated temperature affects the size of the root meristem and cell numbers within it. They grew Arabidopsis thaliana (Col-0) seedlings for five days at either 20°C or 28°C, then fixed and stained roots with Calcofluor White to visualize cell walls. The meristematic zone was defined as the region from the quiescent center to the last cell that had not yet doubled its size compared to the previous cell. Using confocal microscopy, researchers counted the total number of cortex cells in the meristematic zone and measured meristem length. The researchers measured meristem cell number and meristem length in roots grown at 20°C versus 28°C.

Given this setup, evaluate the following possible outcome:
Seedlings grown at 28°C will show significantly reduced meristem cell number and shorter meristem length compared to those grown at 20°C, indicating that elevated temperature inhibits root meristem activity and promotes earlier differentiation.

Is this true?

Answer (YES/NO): NO